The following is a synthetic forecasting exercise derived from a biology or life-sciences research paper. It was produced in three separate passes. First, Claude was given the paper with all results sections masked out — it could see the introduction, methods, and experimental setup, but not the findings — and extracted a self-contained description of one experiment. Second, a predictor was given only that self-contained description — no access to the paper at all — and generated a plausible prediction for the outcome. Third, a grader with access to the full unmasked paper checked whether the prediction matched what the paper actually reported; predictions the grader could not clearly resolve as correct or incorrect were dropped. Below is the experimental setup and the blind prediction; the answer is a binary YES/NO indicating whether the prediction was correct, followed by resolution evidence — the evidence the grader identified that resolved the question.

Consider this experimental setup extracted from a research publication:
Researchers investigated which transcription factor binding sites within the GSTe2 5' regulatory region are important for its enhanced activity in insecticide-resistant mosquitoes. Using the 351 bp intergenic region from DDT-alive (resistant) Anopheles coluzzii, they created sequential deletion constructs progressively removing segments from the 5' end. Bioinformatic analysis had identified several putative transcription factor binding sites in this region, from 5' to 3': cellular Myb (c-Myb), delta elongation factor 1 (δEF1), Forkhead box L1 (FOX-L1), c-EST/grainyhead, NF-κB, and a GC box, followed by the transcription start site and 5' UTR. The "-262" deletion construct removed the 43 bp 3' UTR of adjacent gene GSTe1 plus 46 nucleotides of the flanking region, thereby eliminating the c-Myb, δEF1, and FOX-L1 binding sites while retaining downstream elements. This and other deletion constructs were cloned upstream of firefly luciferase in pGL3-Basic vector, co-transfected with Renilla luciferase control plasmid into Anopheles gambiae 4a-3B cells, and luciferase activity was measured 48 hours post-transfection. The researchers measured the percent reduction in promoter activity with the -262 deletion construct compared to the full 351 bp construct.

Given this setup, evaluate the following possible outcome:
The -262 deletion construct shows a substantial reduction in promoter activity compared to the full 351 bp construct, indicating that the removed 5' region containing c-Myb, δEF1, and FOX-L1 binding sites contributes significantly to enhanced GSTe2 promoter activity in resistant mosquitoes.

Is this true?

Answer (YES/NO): YES